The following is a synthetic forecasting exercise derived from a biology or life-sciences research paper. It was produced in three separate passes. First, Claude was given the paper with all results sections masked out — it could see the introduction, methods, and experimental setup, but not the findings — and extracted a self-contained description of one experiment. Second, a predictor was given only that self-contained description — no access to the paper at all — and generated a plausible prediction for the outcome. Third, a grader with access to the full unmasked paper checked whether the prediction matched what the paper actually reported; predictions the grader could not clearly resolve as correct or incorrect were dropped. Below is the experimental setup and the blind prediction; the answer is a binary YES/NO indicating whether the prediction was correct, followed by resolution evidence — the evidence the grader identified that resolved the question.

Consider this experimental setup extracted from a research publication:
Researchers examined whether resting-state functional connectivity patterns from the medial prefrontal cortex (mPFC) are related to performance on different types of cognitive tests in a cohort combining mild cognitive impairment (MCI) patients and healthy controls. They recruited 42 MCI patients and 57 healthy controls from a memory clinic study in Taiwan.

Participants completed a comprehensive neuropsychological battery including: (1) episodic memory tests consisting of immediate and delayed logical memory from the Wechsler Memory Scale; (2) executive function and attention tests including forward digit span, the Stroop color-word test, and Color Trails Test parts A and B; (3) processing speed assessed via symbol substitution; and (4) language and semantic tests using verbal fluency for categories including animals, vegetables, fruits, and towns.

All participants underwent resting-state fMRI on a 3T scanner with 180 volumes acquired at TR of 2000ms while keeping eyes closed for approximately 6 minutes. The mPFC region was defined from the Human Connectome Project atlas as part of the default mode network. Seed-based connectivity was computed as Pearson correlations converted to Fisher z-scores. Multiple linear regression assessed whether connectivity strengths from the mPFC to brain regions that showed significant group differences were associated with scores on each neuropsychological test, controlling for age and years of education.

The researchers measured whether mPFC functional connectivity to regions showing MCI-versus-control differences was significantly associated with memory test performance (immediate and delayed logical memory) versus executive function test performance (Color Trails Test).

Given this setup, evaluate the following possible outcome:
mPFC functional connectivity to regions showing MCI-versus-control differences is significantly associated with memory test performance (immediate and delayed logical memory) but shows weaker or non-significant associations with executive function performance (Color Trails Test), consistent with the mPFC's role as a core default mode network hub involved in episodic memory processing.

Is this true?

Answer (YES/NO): NO